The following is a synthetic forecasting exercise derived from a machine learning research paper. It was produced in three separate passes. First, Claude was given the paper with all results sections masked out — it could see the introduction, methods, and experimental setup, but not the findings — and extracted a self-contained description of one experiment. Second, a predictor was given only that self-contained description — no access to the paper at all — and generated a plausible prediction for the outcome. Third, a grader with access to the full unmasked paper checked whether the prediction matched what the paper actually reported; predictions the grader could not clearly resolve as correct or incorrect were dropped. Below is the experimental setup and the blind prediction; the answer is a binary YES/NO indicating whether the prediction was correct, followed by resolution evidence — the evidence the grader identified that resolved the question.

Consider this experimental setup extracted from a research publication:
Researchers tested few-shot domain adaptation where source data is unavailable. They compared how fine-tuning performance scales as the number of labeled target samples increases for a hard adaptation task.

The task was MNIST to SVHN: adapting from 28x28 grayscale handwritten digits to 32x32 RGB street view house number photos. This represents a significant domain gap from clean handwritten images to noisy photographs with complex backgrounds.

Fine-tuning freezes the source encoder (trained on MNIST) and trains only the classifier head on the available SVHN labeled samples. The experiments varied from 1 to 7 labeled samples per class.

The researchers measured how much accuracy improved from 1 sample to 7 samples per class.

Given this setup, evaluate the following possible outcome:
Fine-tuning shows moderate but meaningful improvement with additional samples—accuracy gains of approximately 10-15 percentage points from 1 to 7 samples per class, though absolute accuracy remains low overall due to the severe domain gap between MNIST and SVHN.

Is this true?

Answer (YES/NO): NO